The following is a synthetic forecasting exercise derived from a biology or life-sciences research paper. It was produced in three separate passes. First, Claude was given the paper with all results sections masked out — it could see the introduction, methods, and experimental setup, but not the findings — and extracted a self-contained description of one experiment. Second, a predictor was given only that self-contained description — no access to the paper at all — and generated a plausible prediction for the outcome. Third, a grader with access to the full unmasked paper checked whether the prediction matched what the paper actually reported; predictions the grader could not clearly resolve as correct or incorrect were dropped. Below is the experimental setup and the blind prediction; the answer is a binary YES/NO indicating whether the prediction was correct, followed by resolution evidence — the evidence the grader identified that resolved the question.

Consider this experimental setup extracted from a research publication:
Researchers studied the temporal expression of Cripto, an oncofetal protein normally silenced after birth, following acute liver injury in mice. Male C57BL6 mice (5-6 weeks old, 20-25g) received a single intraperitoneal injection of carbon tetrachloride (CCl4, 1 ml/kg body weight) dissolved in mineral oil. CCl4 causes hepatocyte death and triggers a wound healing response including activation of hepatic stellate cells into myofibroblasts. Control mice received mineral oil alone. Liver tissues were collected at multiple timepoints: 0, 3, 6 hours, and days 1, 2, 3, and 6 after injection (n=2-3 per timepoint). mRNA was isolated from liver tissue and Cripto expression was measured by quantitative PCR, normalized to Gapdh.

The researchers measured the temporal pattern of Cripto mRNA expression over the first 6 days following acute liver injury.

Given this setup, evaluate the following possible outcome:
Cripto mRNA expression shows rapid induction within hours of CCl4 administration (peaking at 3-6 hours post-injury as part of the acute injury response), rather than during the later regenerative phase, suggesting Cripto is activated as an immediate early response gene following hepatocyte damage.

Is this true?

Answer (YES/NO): NO